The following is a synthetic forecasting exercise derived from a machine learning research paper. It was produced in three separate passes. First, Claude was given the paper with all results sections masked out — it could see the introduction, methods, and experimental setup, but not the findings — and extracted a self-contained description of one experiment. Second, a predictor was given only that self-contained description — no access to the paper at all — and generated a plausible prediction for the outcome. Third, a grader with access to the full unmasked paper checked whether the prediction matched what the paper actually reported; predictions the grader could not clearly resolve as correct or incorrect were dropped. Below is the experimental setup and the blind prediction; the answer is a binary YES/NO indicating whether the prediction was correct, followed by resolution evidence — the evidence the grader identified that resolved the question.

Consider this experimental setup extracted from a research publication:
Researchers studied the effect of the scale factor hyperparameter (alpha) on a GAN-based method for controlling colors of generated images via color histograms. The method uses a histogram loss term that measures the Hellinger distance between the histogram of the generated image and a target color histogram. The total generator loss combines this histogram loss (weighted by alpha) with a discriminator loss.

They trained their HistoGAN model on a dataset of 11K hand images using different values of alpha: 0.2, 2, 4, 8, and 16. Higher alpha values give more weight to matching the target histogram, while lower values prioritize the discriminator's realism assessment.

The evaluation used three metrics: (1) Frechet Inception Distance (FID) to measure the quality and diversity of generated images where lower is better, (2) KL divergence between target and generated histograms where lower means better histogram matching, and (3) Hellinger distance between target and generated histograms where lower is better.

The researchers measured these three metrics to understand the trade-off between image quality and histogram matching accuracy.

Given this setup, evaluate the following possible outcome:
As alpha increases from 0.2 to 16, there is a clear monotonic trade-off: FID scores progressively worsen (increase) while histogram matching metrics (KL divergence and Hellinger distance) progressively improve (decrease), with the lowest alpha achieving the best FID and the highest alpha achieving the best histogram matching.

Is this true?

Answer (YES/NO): YES